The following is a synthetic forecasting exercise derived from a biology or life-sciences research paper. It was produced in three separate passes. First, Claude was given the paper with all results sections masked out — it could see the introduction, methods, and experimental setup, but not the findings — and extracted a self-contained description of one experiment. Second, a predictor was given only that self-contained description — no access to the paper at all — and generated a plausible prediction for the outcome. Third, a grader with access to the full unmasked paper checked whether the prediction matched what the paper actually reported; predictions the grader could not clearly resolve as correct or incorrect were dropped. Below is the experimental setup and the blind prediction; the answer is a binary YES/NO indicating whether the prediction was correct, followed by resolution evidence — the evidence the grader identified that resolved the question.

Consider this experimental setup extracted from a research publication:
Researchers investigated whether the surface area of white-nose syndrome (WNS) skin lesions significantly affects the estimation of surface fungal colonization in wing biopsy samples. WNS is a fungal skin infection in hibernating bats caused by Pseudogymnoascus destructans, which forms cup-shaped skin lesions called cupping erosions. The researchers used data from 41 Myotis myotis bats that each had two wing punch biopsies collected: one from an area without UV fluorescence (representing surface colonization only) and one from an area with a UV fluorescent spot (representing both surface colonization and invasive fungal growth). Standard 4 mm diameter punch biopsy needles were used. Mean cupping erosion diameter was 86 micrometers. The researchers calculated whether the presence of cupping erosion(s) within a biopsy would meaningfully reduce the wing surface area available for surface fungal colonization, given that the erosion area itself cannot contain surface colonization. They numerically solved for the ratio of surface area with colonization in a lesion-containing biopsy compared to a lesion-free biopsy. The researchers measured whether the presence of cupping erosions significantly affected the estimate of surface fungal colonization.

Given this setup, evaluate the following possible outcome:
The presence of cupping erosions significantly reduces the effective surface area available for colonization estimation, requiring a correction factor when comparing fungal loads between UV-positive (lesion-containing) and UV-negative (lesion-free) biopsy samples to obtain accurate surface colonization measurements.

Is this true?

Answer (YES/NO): NO